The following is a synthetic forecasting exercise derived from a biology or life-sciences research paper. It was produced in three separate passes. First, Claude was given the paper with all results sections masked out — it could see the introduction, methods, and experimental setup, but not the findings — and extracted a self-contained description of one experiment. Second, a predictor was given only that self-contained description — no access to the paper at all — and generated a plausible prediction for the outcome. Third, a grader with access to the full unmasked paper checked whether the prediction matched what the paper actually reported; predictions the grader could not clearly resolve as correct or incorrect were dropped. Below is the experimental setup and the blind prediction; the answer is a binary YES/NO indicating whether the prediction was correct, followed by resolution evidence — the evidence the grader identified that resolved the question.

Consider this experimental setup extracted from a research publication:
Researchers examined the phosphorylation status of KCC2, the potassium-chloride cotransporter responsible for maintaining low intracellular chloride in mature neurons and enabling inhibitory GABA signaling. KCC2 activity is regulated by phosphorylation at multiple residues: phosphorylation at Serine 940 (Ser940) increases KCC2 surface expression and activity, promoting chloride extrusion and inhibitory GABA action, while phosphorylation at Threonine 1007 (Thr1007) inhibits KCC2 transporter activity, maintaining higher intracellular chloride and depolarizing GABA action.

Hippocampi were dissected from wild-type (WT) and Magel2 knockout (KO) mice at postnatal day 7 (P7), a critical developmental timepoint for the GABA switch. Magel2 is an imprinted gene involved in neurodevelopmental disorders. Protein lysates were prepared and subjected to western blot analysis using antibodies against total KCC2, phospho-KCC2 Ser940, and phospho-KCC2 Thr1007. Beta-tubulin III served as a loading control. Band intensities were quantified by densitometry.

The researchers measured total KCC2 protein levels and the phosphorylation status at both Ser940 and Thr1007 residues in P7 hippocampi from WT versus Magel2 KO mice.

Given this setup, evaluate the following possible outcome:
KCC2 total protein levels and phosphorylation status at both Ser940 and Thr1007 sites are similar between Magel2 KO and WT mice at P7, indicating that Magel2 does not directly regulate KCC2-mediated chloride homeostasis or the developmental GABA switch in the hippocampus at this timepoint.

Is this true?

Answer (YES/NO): NO